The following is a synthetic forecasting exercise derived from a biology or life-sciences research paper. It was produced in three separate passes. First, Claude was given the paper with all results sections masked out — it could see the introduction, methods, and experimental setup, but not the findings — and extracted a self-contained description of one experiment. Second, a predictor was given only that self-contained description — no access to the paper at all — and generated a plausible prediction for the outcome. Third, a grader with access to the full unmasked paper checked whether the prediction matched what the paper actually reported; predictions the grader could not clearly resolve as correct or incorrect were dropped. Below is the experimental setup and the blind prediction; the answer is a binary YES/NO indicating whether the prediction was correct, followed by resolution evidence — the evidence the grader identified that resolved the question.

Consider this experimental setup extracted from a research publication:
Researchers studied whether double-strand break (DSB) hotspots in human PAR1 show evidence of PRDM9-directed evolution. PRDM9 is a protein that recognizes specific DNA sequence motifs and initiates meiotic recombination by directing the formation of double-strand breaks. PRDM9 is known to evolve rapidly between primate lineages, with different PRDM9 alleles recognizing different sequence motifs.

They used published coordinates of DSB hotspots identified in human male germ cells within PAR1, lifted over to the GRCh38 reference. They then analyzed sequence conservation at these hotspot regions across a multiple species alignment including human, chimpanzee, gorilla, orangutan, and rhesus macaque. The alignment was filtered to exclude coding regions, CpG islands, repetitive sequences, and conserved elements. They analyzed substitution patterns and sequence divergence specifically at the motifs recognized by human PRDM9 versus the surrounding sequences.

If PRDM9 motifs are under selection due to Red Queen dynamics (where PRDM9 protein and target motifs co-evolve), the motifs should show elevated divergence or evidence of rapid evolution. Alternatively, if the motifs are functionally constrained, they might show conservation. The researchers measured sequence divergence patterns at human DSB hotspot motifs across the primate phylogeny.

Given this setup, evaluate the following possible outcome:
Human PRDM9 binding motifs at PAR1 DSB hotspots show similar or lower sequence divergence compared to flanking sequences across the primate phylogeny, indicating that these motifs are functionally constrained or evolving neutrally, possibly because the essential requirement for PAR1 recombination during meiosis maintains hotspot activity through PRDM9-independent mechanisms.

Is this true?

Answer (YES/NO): NO